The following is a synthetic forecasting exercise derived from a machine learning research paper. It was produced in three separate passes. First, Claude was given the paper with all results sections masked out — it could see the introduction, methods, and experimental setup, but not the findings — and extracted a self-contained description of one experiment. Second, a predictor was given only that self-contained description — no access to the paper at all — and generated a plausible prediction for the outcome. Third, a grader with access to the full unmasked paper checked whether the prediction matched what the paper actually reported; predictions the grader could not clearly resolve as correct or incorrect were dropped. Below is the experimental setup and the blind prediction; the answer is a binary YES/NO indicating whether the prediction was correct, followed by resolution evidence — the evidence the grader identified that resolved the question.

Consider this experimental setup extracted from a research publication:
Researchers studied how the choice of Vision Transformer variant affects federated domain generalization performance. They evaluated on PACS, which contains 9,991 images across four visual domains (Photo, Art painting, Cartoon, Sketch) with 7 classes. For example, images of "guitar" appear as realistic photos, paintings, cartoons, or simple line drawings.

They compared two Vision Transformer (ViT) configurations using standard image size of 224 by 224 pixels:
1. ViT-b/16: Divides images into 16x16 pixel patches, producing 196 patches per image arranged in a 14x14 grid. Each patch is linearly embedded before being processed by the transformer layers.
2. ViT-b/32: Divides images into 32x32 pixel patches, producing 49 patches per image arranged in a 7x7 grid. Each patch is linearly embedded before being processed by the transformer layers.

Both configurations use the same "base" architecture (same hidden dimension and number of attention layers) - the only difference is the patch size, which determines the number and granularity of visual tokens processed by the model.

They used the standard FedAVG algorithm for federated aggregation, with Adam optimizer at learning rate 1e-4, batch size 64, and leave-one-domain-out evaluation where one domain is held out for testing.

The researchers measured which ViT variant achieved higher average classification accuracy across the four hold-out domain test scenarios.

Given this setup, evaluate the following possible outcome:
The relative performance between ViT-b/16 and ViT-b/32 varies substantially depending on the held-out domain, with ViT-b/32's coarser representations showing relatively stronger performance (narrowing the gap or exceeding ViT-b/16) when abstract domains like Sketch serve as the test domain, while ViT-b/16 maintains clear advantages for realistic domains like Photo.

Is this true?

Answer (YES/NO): NO